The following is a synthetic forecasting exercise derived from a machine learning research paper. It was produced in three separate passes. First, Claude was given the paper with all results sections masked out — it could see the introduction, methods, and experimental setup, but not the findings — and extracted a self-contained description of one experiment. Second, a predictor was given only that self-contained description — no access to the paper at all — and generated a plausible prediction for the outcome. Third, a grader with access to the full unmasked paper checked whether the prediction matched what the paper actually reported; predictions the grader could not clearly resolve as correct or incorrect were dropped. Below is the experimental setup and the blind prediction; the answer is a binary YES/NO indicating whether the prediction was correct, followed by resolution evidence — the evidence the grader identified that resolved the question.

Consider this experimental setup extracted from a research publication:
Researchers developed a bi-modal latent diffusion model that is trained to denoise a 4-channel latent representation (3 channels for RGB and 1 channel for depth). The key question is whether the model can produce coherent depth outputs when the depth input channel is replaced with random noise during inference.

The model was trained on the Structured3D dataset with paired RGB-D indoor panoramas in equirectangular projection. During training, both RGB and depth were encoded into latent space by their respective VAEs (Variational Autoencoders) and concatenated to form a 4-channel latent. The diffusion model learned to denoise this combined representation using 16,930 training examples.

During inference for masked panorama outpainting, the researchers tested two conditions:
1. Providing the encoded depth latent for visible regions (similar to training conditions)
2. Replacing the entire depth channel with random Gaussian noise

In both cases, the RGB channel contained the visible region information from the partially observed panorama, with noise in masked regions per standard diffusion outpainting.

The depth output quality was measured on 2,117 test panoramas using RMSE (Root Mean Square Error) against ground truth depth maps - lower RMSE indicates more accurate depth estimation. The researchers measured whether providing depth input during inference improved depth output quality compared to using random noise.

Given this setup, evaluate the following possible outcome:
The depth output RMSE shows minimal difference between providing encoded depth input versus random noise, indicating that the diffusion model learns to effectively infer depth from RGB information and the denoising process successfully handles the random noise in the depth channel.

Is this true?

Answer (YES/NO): NO